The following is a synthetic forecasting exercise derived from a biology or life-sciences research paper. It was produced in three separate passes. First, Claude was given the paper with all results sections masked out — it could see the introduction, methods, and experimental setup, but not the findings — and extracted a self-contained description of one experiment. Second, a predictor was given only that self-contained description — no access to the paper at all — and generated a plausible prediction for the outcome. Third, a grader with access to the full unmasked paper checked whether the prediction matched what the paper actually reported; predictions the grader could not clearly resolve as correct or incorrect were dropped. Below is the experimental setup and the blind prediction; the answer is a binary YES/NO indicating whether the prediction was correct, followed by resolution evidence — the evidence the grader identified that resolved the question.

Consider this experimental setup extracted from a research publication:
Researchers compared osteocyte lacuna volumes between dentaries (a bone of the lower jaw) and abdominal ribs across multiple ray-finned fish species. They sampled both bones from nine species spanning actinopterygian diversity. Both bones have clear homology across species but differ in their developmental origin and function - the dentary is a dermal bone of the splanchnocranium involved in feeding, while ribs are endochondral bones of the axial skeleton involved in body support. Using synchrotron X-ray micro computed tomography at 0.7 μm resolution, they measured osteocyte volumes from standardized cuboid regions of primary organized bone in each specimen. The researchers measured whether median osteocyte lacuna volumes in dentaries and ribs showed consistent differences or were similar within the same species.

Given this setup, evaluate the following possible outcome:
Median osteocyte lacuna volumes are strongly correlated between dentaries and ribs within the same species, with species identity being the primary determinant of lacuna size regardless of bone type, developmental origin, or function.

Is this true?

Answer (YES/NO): NO